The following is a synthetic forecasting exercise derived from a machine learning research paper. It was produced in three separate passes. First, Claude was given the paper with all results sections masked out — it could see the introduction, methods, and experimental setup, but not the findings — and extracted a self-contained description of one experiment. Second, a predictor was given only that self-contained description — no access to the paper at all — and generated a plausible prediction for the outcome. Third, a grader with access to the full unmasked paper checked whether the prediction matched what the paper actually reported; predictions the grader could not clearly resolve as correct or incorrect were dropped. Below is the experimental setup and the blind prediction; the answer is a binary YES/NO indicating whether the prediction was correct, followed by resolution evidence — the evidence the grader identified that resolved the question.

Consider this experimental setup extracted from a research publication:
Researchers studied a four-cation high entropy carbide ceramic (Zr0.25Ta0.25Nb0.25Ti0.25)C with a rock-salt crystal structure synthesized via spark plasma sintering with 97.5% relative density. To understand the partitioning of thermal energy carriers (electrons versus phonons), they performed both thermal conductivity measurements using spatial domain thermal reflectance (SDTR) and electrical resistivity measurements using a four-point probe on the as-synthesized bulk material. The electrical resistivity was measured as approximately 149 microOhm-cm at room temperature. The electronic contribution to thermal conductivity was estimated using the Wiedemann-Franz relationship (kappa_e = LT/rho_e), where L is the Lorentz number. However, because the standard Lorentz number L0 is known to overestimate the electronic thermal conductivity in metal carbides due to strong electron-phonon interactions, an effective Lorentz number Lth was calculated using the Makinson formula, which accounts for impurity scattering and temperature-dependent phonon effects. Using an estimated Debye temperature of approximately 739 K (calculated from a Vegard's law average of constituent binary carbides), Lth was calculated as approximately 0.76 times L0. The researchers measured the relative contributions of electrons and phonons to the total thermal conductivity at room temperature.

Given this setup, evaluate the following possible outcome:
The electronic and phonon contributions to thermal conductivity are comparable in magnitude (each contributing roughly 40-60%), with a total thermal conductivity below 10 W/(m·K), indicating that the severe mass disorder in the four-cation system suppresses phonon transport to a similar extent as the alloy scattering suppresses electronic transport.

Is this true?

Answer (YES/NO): YES